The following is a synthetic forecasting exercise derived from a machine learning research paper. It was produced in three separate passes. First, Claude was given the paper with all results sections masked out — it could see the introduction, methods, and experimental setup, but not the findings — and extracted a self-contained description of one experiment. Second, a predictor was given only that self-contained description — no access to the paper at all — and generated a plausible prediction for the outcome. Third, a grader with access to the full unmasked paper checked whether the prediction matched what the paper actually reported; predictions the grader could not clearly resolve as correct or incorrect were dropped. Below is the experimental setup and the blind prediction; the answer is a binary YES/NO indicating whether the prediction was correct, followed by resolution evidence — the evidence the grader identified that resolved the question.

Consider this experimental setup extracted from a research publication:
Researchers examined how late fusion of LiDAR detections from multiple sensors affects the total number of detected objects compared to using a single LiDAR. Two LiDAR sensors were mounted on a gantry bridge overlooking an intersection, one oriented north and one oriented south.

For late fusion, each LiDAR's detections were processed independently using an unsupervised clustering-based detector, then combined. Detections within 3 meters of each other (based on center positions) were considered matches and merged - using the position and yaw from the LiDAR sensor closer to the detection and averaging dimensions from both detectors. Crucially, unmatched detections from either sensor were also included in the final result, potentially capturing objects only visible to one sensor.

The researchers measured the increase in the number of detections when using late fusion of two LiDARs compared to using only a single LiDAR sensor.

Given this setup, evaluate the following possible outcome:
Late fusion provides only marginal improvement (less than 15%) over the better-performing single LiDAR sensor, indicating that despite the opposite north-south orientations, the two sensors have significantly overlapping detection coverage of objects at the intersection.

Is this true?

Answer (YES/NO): YES